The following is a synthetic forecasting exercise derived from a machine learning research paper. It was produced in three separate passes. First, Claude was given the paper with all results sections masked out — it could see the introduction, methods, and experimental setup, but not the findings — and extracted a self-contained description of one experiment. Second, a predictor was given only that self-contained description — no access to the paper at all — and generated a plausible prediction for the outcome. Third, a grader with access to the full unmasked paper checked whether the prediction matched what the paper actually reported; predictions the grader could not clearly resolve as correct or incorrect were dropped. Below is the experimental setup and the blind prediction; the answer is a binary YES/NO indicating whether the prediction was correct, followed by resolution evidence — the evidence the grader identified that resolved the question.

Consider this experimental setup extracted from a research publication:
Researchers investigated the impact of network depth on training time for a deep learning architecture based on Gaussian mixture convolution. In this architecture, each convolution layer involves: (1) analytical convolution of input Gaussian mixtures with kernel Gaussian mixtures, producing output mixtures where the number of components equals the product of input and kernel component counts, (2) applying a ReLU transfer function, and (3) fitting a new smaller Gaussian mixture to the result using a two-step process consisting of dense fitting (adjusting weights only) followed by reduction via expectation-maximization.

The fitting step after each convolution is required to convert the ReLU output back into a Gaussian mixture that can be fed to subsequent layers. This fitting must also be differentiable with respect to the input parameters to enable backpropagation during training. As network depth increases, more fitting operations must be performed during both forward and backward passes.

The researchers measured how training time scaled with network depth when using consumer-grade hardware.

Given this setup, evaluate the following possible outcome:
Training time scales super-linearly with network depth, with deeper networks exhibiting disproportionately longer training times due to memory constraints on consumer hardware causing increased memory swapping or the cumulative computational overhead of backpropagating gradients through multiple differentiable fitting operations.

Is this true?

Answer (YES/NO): YES